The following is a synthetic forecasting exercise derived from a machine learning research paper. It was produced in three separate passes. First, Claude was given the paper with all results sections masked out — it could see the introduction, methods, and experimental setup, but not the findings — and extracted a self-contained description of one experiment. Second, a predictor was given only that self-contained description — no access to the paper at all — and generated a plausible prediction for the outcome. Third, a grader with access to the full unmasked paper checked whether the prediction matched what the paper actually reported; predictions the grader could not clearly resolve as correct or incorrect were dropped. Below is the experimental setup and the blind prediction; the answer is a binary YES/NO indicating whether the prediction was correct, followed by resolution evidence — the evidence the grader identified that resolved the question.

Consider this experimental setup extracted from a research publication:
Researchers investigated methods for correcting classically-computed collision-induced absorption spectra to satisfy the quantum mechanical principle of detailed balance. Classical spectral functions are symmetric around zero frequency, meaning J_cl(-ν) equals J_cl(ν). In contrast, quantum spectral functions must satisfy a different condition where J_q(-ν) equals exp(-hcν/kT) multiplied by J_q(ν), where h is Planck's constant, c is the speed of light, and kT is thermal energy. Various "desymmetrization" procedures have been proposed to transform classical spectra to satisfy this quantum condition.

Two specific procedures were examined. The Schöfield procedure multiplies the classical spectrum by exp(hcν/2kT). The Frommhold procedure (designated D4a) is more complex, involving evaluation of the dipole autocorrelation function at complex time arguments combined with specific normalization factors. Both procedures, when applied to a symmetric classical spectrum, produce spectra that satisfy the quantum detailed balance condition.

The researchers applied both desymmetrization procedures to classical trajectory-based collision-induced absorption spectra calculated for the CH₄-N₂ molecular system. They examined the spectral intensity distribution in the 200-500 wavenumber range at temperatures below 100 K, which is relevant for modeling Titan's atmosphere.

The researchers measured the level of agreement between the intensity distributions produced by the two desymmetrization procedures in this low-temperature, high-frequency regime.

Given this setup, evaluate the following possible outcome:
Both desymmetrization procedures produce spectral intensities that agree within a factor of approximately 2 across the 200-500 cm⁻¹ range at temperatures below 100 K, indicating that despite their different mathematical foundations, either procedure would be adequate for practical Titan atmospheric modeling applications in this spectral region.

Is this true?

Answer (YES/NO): NO